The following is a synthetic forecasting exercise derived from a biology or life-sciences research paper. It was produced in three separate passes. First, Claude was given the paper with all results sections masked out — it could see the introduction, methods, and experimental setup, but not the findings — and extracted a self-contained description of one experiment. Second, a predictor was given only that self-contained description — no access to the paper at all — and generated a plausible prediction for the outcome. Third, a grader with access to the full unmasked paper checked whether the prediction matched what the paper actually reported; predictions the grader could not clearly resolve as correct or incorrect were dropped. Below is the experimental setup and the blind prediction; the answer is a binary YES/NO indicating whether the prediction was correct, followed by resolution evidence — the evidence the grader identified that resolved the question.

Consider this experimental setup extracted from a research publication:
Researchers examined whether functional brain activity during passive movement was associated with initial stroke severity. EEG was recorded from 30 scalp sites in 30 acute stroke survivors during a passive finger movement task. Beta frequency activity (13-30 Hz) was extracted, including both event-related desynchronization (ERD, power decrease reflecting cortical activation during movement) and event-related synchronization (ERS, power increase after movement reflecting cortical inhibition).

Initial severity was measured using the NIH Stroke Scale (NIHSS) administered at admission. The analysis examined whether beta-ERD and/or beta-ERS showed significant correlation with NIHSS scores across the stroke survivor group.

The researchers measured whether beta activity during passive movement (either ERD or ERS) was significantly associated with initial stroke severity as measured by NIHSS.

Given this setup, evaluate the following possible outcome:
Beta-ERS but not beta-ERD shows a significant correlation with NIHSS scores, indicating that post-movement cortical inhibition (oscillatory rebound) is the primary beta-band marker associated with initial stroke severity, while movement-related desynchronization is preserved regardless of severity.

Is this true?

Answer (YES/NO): NO